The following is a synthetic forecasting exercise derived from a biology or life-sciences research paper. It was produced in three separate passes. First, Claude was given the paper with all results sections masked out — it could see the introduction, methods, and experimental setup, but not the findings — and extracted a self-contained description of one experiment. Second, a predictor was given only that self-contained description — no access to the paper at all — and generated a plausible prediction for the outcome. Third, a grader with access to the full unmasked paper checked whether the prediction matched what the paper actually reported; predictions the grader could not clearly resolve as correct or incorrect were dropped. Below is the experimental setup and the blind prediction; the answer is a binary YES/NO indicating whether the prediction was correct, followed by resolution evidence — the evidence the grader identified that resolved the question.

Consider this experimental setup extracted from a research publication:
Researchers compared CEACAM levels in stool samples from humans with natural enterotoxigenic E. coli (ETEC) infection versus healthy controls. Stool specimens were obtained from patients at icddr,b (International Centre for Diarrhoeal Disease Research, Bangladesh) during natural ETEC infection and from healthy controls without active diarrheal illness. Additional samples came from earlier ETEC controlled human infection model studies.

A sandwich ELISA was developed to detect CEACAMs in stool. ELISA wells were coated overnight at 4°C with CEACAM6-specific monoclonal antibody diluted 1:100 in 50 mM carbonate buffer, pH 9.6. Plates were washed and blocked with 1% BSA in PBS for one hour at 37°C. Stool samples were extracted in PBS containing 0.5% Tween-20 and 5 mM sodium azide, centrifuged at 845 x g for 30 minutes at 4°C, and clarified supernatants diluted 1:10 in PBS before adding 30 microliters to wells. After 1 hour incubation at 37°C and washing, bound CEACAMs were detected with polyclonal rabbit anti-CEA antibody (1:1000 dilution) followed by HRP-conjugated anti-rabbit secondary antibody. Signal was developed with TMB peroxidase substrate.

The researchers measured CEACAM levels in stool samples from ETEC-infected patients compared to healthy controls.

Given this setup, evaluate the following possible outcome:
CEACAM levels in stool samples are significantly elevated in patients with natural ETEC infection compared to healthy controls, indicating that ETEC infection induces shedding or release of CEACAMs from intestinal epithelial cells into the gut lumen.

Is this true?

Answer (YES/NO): YES